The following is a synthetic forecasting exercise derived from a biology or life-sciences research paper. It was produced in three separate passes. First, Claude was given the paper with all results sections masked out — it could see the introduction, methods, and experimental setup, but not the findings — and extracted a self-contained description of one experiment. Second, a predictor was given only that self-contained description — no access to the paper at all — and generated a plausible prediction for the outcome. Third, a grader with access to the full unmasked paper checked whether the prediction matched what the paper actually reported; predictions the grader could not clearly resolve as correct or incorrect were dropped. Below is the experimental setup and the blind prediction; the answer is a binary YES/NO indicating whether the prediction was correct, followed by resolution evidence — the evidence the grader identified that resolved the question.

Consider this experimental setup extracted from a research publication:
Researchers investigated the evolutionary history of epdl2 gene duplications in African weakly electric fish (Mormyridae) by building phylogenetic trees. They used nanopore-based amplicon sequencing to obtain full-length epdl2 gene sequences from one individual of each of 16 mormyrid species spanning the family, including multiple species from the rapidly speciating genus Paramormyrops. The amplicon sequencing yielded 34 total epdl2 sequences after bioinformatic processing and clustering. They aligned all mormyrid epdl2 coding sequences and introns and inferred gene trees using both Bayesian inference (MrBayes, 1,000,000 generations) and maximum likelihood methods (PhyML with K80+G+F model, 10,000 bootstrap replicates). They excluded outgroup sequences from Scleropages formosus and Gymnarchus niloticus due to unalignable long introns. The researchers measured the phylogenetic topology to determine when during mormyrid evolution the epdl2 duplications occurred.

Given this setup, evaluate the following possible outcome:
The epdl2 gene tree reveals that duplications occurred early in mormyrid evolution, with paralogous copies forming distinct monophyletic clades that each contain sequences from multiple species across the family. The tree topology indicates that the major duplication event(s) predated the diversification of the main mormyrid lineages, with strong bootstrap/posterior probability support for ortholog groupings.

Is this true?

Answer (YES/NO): NO